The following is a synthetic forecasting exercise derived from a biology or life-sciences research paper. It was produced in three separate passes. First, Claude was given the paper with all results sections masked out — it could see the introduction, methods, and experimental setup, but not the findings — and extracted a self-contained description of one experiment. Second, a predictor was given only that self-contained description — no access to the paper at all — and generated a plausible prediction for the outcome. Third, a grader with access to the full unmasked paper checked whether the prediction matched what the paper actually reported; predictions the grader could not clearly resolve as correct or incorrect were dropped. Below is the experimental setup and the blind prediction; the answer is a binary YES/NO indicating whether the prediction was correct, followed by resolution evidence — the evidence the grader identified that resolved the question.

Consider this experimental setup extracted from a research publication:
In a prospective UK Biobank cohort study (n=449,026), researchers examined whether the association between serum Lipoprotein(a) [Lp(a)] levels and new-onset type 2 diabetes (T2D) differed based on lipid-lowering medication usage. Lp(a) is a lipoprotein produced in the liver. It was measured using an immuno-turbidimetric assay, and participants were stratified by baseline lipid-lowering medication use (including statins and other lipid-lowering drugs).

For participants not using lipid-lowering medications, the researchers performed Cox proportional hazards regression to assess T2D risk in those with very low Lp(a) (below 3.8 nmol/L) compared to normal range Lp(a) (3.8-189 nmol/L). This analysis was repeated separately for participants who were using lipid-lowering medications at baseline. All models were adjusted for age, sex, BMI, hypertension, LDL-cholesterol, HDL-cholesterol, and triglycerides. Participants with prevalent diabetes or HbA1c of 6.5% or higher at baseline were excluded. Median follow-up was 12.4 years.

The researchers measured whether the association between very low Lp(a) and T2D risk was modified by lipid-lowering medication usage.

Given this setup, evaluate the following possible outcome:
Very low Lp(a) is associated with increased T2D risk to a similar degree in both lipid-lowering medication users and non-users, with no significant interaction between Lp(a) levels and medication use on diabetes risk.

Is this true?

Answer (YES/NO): NO